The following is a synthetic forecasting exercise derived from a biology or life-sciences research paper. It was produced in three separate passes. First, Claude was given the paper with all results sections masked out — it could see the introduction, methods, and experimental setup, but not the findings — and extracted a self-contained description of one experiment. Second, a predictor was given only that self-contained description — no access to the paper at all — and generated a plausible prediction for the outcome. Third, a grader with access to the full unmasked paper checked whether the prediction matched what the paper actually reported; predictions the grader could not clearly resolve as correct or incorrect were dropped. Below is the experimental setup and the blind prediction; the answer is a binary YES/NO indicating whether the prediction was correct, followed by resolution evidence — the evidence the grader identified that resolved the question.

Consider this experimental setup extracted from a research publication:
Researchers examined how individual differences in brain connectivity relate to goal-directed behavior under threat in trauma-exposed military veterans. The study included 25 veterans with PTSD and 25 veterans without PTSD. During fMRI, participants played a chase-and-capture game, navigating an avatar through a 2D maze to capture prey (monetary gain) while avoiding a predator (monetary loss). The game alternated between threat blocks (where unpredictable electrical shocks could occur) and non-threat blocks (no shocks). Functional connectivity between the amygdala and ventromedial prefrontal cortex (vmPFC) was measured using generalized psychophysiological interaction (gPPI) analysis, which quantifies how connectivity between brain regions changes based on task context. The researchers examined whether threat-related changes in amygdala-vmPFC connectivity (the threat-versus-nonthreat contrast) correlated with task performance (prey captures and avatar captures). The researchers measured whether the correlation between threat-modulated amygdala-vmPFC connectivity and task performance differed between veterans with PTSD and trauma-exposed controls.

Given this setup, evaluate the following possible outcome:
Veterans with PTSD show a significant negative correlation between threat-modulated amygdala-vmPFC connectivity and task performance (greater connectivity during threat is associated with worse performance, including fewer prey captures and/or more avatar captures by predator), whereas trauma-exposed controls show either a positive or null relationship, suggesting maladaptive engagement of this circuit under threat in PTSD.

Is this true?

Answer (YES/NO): NO